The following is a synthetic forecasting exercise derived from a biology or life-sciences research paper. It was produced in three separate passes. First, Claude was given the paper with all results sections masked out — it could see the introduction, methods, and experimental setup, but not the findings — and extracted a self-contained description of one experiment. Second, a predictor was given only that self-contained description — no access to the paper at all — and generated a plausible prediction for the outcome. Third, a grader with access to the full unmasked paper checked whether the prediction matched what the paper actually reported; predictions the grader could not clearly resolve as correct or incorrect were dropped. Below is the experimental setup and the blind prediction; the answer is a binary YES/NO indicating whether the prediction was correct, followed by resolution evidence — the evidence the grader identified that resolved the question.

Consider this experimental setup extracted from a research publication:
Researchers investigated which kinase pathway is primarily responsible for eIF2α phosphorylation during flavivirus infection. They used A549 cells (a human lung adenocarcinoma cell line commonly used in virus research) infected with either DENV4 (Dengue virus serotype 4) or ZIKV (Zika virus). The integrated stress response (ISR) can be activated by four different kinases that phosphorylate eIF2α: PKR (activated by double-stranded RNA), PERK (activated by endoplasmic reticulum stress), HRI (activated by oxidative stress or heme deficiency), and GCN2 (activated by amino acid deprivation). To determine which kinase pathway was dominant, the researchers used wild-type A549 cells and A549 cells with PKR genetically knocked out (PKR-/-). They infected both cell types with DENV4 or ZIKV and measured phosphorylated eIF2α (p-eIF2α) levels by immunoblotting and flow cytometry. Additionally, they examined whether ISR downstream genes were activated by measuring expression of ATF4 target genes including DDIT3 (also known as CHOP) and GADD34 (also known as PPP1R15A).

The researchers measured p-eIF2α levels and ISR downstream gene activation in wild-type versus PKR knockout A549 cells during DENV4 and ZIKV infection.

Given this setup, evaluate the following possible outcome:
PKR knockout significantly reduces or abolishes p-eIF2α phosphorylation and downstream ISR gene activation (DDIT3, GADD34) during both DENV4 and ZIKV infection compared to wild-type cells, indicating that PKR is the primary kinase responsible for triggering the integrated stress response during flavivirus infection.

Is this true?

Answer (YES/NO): YES